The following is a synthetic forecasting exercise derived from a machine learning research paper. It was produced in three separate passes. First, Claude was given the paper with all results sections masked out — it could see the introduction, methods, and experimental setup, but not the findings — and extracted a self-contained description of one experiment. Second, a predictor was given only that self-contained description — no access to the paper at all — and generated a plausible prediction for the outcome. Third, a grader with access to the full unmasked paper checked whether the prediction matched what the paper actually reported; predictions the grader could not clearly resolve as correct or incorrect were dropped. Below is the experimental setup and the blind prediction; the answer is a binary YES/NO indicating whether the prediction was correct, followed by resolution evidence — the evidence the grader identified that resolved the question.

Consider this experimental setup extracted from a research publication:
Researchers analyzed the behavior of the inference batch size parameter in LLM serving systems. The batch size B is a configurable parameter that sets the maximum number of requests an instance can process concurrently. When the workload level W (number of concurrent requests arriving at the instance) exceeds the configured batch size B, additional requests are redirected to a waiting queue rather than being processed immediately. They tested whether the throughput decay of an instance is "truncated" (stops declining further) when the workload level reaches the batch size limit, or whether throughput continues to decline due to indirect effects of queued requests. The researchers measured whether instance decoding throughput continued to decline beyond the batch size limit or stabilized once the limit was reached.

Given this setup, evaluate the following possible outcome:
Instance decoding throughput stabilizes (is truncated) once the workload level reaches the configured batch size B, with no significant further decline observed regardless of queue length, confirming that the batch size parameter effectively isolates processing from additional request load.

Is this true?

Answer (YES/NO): YES